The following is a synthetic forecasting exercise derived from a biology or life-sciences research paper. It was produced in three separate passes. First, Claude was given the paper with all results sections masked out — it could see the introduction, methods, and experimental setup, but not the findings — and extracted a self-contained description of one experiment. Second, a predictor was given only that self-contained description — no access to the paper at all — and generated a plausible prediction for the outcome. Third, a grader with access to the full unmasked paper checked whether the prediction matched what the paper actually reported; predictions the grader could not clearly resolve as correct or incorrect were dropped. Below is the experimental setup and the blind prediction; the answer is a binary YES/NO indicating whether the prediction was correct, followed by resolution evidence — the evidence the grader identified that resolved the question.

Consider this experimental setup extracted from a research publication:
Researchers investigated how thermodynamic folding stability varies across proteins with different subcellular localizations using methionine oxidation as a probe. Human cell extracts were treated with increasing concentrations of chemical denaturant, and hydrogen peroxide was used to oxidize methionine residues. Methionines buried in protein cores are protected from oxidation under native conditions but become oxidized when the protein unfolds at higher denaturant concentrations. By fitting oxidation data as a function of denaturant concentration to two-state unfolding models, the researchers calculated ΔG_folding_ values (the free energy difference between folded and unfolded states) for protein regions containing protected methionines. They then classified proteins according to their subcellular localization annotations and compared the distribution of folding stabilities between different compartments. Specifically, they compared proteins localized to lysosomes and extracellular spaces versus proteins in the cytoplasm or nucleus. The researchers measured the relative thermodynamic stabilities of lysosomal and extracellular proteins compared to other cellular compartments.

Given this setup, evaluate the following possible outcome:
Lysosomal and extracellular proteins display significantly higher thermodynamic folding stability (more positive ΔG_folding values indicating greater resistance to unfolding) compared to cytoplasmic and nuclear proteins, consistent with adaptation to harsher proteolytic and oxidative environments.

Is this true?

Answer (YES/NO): NO